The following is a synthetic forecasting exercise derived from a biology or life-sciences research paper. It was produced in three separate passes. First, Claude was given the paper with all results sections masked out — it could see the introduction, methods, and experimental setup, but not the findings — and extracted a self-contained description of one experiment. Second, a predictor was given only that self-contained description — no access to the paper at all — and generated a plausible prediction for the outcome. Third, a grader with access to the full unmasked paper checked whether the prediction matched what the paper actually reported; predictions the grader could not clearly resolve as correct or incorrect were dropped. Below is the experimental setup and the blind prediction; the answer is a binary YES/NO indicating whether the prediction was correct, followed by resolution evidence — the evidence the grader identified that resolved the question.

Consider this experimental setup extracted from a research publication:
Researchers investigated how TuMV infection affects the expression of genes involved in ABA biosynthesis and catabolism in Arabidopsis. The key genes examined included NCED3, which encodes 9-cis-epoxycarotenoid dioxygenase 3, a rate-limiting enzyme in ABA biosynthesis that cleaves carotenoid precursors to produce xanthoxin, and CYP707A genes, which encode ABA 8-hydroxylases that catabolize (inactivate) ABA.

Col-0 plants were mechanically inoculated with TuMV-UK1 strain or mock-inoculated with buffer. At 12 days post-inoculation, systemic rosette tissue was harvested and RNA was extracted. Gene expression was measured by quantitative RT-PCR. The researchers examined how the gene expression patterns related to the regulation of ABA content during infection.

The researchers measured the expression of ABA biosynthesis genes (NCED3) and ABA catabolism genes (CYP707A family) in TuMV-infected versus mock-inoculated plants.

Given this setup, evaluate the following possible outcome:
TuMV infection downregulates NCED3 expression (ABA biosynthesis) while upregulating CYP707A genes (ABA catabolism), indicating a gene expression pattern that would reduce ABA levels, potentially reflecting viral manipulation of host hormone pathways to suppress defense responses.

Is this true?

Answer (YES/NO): NO